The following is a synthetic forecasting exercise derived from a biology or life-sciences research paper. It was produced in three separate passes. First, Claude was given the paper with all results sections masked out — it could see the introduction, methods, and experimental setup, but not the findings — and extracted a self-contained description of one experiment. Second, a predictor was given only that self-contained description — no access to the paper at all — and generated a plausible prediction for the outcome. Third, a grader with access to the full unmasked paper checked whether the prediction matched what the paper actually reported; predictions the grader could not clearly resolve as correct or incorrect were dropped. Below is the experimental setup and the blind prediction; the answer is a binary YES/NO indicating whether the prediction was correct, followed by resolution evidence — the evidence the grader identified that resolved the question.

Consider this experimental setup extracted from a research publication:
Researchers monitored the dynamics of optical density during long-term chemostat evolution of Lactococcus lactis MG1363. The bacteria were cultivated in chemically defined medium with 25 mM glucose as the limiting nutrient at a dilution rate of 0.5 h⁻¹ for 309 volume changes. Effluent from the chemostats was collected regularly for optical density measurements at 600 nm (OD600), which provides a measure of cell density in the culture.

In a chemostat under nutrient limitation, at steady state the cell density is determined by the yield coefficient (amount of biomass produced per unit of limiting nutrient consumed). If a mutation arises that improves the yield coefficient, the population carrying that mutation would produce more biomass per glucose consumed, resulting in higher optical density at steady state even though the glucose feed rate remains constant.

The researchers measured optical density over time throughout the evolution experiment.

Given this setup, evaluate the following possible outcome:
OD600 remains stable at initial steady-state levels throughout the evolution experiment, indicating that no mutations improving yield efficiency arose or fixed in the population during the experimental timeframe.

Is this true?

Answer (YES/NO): NO